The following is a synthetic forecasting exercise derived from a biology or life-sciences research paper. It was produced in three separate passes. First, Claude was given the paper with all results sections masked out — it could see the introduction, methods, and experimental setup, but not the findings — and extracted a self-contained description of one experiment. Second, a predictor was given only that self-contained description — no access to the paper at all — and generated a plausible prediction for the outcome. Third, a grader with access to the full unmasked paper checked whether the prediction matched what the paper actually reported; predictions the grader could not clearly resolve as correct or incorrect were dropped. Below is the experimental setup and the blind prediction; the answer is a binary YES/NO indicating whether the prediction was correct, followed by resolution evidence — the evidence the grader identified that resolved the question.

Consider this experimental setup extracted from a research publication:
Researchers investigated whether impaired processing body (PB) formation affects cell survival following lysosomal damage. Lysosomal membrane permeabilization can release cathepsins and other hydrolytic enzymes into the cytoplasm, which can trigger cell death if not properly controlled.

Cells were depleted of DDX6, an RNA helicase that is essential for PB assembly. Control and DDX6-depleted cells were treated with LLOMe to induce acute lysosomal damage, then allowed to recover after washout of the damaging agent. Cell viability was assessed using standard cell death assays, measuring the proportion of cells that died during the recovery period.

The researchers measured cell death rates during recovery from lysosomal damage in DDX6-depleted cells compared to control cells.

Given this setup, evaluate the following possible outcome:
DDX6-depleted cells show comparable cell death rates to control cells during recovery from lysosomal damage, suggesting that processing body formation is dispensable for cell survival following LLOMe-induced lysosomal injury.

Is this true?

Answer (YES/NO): NO